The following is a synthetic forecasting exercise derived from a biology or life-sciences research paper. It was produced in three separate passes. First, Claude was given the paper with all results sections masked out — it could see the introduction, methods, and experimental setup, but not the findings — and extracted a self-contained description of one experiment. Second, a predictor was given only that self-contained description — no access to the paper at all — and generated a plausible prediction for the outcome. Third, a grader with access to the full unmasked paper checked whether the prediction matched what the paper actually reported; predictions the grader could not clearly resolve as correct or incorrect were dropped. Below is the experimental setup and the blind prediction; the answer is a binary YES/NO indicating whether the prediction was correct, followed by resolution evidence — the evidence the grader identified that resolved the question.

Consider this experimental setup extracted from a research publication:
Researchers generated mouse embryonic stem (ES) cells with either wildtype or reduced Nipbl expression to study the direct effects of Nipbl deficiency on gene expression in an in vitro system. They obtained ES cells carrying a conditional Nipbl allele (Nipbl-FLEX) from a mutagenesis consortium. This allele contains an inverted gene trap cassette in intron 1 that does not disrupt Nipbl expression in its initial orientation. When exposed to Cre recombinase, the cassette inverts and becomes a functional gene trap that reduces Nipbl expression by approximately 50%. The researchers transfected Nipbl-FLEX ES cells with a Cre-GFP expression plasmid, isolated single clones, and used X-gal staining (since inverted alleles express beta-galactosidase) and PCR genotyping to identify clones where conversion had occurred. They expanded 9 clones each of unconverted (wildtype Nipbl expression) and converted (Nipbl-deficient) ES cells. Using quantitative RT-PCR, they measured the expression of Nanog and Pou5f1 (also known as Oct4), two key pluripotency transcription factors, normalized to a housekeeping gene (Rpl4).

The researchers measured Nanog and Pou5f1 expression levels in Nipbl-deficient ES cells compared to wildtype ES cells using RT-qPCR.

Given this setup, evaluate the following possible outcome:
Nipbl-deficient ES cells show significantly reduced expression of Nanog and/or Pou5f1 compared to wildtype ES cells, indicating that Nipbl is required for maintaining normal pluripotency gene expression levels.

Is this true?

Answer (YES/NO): NO